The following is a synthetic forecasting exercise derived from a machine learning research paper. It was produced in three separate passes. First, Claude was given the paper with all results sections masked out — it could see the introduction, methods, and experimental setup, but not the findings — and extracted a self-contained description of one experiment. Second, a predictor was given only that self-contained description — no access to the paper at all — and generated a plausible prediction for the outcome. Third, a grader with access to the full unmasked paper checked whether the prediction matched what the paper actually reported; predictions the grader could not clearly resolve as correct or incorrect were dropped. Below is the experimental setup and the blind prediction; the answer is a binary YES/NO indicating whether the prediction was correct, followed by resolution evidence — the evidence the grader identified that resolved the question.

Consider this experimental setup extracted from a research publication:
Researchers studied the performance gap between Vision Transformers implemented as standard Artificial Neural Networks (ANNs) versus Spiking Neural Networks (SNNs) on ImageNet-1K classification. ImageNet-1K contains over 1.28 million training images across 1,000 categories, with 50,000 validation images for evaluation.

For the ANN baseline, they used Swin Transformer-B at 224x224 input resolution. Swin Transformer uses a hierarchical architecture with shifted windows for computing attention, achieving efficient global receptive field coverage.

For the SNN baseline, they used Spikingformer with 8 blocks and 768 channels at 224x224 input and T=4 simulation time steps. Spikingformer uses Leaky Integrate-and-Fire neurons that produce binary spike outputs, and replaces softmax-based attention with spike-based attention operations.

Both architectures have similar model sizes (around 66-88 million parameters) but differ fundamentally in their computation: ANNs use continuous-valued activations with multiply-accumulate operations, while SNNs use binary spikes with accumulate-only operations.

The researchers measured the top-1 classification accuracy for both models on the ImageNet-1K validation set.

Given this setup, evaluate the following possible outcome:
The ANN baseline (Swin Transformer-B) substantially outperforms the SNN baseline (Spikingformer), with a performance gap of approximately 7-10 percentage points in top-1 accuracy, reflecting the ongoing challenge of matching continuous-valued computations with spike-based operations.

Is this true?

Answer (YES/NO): YES